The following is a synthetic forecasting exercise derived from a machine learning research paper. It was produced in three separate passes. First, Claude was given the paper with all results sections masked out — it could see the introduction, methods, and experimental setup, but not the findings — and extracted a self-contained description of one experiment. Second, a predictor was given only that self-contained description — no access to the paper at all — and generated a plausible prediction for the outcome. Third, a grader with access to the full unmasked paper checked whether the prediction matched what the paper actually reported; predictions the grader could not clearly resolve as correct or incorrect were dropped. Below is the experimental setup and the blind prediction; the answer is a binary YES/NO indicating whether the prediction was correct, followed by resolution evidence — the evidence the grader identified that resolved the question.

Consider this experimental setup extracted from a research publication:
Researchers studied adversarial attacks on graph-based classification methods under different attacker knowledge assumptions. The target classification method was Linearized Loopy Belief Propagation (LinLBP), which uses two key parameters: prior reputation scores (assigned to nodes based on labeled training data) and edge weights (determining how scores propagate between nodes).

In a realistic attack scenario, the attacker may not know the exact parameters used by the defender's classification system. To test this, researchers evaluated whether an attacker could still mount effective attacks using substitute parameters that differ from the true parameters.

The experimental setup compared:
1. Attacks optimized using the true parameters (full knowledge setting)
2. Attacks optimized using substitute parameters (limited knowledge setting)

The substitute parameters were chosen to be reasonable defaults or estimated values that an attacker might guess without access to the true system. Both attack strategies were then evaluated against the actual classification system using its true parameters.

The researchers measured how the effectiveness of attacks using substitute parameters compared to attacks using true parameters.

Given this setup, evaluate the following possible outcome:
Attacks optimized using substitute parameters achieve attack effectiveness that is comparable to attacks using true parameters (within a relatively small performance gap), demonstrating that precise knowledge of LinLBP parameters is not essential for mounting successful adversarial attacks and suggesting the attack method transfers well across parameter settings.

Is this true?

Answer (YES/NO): YES